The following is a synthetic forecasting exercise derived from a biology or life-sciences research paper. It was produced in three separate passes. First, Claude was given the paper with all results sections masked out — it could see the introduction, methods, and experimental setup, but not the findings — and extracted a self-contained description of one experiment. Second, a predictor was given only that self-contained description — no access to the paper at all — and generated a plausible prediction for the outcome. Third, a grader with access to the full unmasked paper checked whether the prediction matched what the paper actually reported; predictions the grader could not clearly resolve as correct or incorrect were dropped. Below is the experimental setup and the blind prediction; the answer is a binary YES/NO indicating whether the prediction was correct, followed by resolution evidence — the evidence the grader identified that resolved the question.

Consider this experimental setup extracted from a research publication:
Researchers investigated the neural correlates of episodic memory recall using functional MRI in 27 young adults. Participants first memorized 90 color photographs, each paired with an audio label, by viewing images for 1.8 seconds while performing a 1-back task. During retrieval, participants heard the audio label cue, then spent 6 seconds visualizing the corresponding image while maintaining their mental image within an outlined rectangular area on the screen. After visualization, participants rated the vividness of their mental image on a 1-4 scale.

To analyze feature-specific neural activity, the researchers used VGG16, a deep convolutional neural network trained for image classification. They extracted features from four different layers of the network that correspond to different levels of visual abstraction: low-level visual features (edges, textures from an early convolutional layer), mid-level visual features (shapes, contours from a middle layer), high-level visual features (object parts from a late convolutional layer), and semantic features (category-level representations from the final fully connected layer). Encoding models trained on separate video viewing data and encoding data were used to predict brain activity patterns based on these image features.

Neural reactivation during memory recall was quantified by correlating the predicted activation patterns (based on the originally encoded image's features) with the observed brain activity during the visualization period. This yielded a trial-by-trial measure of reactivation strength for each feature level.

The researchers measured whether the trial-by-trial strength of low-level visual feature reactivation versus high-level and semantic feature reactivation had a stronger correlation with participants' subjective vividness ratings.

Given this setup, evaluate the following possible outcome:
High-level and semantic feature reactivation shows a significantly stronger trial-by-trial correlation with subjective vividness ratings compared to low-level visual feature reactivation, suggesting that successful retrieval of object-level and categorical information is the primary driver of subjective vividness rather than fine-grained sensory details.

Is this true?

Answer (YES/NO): NO